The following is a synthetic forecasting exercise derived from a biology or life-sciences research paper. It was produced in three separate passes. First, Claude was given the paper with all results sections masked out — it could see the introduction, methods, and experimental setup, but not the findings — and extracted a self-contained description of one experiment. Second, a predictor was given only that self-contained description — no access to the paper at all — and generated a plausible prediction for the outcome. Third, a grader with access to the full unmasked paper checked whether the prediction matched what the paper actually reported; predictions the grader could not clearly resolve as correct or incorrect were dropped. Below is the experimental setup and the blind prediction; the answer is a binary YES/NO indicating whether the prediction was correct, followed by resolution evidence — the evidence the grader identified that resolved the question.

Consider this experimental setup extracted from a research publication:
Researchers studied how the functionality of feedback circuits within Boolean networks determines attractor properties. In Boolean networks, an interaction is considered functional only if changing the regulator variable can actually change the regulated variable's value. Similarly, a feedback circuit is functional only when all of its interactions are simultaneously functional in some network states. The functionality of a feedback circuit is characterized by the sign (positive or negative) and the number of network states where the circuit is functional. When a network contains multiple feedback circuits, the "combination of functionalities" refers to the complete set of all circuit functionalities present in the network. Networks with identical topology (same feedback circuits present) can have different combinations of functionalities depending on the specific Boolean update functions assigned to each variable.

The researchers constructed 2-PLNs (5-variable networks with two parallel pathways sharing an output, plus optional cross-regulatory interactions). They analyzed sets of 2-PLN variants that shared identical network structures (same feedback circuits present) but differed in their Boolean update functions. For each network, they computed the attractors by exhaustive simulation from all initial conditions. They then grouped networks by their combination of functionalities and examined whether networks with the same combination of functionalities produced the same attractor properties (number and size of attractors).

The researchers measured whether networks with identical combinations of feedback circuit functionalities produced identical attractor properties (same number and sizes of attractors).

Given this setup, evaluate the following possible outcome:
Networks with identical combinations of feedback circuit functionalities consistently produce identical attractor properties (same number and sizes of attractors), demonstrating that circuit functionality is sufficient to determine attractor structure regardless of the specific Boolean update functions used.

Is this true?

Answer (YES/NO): NO